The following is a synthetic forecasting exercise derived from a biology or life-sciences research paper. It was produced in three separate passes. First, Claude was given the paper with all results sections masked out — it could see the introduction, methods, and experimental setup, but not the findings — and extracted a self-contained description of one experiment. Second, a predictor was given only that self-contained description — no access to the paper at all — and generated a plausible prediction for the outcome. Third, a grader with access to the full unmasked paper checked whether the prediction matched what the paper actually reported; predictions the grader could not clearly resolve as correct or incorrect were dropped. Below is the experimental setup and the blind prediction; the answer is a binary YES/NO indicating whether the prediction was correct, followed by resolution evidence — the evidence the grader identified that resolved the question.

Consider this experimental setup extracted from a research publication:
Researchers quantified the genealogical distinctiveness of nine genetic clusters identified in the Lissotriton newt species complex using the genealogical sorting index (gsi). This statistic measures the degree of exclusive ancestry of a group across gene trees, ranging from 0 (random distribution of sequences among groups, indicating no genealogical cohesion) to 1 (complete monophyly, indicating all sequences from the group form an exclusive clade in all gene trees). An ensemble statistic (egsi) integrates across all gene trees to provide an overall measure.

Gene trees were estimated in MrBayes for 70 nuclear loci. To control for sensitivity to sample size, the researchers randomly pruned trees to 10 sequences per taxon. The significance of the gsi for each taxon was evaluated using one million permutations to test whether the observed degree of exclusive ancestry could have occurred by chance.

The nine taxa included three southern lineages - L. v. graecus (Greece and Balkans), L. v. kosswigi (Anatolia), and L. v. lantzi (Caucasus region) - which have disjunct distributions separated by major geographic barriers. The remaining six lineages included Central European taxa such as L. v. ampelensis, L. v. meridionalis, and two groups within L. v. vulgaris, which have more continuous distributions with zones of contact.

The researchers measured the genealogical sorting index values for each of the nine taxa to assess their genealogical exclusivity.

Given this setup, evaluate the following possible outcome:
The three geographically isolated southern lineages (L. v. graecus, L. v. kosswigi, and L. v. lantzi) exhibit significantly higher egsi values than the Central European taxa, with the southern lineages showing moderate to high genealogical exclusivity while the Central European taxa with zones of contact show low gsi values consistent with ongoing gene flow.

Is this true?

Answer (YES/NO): NO